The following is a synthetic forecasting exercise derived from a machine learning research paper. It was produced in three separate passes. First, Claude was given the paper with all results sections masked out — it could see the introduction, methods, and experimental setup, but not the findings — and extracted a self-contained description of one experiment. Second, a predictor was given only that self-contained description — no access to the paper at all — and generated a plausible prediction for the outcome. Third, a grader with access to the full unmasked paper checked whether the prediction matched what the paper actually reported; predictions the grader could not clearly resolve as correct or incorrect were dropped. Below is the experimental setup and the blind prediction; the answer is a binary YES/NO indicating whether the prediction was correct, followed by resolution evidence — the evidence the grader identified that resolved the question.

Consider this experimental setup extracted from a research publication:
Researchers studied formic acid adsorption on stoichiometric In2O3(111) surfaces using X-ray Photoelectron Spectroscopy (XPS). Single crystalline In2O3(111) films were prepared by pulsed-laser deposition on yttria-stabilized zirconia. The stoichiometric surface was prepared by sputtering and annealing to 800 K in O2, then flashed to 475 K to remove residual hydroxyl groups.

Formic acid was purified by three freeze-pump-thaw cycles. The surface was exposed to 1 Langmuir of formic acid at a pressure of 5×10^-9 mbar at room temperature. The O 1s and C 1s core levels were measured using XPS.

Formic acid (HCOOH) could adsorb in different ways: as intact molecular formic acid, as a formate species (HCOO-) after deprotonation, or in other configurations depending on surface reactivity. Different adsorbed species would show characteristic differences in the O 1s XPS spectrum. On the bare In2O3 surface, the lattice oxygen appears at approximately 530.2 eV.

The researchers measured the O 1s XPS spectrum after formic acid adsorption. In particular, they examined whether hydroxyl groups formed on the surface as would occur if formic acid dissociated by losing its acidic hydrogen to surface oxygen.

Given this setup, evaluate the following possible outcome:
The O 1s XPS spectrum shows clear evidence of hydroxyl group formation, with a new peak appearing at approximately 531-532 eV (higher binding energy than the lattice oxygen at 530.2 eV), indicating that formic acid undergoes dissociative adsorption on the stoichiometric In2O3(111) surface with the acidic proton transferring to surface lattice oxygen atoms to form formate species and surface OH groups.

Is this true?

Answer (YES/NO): NO